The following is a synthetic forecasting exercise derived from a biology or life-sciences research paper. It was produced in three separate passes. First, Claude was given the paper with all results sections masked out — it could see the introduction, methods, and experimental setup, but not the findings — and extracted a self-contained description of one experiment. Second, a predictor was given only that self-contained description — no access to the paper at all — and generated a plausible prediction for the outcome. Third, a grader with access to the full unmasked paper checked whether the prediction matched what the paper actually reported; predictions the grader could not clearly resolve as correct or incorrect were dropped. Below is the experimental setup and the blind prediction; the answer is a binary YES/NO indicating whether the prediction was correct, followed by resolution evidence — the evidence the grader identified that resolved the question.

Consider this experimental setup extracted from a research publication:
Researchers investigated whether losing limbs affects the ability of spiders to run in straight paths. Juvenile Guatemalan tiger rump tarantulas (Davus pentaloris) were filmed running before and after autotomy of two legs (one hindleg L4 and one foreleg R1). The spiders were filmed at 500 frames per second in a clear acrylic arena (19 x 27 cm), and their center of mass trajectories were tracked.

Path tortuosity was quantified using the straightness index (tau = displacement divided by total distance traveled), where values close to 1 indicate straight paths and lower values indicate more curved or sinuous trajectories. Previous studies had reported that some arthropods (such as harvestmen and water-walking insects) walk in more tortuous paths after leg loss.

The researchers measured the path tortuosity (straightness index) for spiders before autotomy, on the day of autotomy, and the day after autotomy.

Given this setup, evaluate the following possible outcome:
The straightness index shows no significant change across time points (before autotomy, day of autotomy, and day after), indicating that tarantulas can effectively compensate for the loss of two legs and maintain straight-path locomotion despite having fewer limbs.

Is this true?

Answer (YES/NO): YES